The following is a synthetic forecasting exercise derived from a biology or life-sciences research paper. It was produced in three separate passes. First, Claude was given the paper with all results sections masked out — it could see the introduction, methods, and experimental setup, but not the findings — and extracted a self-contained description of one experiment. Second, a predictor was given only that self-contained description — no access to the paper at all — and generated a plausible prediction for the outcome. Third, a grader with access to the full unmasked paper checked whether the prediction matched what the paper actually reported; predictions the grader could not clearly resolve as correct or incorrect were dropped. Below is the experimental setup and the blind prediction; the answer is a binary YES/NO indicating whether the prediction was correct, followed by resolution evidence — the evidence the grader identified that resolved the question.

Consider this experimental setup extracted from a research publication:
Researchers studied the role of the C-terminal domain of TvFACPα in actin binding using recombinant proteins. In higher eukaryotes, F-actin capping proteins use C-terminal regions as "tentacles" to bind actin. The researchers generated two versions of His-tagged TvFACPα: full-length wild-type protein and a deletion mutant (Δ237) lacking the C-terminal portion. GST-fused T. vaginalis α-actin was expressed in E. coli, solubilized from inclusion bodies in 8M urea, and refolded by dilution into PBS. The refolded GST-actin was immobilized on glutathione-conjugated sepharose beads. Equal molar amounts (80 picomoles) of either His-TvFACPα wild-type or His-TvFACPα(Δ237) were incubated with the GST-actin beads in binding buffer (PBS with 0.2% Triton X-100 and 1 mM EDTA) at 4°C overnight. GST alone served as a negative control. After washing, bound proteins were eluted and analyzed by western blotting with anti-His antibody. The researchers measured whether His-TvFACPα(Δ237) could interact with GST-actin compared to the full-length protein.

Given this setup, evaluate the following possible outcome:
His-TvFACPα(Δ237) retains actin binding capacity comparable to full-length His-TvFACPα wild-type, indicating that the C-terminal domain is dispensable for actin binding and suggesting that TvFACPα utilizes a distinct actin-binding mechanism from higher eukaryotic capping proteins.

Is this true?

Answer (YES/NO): NO